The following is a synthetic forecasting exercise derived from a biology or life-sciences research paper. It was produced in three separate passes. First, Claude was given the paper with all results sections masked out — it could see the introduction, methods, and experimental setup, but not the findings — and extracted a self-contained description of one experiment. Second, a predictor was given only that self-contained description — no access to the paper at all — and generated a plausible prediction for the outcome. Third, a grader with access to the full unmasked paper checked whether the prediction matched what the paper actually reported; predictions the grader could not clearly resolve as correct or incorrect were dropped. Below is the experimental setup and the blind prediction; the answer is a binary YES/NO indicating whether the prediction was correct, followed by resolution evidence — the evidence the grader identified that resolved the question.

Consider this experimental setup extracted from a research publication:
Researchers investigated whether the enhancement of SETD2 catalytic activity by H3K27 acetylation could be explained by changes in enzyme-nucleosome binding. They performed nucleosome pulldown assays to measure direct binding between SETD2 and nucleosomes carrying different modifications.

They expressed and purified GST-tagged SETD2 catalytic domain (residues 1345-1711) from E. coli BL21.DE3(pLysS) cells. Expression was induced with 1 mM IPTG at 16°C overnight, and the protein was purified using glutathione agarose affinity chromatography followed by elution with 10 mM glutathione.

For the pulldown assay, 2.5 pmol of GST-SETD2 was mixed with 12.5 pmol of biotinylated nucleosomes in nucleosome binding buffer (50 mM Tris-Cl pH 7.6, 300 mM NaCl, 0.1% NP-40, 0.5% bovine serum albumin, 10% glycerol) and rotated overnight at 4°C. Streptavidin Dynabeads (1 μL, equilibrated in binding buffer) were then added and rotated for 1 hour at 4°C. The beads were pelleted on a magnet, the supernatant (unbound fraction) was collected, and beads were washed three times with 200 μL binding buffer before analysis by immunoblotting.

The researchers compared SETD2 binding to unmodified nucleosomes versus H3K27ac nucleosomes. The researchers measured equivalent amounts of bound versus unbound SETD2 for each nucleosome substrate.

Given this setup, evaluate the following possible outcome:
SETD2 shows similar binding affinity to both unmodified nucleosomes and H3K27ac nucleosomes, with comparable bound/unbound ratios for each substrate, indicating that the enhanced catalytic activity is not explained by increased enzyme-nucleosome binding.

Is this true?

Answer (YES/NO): NO